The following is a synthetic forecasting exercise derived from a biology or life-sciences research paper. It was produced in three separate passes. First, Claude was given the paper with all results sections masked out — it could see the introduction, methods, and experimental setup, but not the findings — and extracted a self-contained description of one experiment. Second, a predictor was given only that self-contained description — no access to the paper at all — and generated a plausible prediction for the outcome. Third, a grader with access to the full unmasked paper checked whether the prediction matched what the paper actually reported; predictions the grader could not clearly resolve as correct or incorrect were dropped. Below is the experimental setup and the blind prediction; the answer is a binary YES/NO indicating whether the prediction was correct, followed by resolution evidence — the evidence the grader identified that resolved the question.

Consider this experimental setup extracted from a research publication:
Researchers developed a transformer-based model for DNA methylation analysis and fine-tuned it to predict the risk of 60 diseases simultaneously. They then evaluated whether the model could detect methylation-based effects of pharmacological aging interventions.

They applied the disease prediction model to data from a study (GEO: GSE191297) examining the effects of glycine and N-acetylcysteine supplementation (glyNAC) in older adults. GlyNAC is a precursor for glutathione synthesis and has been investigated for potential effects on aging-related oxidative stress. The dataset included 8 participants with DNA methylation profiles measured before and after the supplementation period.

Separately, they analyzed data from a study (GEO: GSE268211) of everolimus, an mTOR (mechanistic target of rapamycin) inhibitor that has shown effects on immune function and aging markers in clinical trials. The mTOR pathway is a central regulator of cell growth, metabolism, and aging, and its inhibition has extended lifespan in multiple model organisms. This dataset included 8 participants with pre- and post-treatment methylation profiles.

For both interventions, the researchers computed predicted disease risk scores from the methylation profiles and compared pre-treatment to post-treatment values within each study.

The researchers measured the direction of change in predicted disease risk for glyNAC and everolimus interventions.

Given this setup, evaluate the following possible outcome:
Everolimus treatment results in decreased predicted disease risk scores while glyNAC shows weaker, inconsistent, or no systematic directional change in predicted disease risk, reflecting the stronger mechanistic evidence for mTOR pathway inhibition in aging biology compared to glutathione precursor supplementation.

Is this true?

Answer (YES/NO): NO